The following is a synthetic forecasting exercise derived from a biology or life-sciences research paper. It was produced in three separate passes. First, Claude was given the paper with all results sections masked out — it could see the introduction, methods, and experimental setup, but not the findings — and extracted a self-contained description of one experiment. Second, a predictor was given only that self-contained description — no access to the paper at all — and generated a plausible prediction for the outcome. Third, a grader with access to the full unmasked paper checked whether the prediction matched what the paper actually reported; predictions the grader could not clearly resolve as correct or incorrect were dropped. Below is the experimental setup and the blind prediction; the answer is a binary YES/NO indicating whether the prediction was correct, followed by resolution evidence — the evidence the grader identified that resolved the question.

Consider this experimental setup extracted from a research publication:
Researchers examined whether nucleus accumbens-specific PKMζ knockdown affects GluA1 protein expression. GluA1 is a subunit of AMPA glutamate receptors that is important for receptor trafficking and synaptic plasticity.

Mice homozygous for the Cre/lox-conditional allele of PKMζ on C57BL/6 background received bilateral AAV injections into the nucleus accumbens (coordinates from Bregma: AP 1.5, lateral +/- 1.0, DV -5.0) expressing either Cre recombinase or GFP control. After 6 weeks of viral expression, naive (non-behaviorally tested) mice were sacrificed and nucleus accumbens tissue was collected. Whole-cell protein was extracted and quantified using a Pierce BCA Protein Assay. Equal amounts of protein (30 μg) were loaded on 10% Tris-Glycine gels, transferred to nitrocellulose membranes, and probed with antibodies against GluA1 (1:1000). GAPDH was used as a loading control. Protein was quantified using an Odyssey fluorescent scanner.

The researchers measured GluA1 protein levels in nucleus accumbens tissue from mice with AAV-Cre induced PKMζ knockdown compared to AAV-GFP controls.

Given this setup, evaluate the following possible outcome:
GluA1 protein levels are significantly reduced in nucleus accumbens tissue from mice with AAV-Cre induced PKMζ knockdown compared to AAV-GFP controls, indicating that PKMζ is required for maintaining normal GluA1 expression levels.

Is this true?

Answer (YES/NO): NO